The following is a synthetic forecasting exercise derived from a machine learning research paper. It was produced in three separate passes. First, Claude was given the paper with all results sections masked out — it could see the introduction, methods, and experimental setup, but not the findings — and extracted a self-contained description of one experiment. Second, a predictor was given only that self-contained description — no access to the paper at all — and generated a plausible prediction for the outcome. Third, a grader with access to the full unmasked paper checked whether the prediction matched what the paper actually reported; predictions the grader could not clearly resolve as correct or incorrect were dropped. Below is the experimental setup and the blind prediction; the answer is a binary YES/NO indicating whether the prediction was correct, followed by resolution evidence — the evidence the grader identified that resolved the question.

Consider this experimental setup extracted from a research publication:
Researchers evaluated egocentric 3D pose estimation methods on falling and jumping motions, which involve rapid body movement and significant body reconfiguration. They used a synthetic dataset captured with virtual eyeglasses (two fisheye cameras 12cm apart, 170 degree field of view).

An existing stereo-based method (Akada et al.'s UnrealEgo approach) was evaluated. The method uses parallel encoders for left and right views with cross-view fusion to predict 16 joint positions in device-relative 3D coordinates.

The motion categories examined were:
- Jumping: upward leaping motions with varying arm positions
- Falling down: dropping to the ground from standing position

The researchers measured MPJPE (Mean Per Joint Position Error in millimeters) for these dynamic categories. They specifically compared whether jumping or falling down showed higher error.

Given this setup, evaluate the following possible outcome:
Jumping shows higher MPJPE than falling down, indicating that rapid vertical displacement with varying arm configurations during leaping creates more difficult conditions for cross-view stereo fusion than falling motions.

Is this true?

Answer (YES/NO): NO